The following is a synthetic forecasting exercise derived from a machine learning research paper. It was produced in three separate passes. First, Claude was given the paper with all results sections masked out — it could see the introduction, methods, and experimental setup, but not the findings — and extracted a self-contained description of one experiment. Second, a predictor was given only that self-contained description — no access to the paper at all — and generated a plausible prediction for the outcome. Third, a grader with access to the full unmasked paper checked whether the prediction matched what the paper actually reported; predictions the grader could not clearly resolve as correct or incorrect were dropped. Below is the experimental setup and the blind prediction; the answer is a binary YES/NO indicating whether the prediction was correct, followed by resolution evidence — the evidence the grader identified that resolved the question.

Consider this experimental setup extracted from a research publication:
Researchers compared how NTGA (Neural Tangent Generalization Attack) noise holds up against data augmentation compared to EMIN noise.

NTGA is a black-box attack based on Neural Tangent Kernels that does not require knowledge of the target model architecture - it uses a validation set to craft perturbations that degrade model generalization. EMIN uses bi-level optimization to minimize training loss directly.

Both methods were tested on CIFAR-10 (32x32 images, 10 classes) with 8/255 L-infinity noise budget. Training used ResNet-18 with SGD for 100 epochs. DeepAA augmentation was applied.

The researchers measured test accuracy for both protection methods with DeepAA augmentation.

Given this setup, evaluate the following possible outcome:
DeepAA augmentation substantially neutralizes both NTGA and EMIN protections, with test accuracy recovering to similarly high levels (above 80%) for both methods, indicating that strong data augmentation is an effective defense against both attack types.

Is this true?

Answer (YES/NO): NO